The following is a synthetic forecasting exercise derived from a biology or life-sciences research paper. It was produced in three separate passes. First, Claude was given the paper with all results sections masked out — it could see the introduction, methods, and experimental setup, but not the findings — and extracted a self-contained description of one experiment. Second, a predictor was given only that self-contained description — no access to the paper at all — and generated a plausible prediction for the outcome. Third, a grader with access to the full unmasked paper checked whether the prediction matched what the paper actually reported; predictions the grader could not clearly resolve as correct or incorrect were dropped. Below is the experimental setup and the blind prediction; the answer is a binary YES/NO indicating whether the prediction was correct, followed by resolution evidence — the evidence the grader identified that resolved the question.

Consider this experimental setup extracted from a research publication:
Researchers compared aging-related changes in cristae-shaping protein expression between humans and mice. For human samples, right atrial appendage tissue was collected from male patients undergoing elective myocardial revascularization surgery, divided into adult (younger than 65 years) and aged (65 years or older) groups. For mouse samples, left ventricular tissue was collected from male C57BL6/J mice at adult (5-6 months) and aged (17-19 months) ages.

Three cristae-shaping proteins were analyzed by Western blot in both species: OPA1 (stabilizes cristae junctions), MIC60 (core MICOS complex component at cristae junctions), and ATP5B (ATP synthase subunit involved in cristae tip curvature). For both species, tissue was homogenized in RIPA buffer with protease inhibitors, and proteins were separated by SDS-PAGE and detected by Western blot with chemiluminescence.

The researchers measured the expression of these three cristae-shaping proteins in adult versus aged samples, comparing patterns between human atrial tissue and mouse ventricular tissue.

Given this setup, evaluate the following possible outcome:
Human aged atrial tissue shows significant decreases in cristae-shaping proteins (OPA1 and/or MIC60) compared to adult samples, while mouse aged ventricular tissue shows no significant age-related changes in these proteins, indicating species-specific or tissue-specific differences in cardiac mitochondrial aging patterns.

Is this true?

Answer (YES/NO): NO